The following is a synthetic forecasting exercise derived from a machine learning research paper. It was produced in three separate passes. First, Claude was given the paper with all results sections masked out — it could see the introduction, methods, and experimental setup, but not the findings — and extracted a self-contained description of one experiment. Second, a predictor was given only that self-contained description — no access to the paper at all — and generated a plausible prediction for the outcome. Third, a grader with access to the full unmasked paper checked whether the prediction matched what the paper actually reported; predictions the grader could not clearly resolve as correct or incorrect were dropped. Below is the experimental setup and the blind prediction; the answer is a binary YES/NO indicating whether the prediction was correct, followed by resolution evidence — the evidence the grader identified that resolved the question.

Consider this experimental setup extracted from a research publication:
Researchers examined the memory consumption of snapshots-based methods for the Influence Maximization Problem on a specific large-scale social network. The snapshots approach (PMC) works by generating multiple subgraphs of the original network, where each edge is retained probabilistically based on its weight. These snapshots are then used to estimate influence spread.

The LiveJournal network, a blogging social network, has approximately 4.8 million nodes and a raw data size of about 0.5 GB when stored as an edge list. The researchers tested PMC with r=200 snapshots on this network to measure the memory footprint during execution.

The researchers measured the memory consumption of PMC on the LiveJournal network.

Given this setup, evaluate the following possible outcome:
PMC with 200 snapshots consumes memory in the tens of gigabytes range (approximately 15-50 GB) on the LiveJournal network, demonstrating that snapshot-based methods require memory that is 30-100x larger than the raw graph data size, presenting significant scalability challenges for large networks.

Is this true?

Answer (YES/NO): YES